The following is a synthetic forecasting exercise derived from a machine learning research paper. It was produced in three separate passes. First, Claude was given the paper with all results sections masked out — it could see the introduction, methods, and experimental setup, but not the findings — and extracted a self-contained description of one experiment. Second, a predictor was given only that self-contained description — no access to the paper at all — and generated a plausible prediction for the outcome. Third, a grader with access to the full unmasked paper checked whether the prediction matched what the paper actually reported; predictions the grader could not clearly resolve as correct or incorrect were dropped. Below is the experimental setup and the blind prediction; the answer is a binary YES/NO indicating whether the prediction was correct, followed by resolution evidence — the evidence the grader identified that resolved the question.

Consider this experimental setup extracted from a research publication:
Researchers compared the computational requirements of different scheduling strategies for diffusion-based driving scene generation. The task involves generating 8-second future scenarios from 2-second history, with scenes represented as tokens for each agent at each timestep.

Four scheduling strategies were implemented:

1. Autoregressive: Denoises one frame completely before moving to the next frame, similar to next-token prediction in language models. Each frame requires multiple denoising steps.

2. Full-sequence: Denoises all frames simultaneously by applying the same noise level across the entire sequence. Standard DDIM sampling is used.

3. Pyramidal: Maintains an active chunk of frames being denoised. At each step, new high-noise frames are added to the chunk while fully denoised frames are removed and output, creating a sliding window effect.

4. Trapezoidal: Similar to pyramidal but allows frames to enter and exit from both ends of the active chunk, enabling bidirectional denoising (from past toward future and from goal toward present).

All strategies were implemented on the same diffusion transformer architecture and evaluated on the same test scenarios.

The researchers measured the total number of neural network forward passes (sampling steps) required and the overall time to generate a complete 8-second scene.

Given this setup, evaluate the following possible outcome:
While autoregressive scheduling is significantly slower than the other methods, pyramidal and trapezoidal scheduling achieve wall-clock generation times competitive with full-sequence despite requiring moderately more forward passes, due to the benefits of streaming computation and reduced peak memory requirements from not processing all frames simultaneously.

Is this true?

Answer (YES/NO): NO